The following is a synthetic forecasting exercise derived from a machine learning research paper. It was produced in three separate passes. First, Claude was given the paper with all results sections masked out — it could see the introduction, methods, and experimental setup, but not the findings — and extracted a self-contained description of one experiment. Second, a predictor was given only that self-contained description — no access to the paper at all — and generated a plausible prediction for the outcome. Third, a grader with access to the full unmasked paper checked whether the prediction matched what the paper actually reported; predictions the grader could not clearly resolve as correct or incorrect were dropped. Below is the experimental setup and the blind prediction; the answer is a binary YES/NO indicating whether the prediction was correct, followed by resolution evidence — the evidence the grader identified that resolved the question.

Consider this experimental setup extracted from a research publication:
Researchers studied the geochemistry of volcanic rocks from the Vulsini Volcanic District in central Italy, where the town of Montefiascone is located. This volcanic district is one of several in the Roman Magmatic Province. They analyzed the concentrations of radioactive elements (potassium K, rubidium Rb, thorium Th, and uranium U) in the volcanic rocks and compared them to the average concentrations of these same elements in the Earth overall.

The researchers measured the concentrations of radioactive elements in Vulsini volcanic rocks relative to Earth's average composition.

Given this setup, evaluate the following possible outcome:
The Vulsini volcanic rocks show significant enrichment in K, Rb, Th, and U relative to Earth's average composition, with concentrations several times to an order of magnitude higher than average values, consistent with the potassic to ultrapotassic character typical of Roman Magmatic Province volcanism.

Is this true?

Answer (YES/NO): NO